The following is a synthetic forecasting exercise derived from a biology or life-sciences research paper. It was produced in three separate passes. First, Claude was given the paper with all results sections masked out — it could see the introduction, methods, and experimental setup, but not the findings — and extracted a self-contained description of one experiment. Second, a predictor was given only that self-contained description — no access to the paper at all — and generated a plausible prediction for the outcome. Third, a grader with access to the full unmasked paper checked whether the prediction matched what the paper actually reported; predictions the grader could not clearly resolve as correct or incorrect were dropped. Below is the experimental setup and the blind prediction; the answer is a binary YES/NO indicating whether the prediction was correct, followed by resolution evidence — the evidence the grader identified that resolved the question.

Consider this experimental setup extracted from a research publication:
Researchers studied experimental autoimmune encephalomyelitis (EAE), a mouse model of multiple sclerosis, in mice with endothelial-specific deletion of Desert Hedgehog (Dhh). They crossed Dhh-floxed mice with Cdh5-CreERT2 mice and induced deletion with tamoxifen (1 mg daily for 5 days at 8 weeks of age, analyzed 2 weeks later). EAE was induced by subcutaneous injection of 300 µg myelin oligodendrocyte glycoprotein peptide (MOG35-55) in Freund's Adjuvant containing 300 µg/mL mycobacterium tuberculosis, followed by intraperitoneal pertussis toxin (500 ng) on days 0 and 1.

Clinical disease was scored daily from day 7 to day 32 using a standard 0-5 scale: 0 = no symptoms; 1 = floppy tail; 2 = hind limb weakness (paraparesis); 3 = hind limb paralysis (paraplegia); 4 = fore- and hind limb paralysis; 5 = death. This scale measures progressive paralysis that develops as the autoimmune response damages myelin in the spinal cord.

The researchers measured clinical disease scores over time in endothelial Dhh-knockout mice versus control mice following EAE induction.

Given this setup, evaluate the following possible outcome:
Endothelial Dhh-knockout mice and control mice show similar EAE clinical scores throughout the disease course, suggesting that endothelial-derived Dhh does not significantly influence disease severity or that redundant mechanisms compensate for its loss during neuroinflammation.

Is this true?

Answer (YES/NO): NO